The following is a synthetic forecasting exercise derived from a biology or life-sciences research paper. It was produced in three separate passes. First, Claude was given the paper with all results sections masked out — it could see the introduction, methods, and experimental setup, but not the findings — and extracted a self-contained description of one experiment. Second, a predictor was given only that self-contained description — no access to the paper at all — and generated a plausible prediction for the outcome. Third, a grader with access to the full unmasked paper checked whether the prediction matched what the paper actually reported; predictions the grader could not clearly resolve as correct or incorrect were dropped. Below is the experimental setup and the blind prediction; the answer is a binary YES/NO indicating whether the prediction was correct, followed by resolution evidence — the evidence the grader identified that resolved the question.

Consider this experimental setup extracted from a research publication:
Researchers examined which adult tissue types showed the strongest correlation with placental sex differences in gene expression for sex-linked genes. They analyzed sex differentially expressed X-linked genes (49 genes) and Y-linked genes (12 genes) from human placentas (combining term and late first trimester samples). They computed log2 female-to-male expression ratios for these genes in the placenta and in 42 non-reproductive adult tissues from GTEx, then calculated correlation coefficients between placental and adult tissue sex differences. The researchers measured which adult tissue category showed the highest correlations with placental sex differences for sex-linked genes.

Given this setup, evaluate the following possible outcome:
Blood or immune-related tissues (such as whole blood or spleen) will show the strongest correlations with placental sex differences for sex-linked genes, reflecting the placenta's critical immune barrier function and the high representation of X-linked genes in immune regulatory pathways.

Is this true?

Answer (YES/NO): NO